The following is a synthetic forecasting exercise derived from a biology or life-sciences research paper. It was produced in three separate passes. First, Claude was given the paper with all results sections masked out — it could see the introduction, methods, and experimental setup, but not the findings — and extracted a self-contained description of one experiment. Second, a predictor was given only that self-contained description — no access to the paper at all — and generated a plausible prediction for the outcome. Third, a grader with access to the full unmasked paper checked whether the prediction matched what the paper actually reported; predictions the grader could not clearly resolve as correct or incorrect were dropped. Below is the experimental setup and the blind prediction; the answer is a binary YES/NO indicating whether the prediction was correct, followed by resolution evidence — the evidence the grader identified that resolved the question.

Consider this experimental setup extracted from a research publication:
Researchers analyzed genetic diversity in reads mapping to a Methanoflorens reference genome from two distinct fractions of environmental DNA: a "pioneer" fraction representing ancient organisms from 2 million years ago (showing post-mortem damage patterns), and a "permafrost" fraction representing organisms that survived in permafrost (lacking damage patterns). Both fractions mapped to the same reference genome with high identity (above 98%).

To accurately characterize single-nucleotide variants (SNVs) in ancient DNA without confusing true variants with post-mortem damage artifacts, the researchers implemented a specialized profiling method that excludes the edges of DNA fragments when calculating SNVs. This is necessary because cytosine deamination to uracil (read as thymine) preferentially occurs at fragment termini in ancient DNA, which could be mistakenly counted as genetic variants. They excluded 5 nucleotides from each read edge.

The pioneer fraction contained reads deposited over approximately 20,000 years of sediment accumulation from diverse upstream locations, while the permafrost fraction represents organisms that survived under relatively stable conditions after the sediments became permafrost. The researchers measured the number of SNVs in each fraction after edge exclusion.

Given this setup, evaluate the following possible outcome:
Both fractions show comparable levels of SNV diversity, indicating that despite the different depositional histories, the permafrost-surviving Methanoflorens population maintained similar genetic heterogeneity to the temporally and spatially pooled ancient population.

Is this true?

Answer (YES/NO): NO